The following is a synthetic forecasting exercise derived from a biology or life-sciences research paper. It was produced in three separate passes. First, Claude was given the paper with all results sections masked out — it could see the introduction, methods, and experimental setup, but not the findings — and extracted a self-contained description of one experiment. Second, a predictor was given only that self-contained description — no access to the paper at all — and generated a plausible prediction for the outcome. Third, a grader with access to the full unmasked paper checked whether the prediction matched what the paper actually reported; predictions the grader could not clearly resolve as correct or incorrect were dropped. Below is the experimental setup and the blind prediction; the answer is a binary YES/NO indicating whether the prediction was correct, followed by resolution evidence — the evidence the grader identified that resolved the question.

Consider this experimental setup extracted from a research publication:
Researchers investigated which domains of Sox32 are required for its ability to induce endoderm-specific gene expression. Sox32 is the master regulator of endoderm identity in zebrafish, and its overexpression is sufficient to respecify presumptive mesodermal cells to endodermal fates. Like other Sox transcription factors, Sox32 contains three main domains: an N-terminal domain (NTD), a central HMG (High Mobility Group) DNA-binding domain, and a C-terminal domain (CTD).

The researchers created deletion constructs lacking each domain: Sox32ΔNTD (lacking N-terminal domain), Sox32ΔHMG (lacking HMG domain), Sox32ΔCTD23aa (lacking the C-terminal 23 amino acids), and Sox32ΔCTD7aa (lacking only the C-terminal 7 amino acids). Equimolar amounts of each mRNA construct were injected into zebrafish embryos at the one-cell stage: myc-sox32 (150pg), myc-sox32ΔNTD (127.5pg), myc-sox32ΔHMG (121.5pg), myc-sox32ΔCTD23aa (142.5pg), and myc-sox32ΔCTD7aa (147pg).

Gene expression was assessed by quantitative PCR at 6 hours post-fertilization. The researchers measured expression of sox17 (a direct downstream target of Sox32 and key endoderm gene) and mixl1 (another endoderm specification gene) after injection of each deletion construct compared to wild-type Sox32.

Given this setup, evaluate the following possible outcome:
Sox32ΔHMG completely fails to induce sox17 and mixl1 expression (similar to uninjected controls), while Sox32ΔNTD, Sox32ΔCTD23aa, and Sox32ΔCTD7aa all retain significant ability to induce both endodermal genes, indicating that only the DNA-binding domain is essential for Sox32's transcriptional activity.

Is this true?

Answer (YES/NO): NO